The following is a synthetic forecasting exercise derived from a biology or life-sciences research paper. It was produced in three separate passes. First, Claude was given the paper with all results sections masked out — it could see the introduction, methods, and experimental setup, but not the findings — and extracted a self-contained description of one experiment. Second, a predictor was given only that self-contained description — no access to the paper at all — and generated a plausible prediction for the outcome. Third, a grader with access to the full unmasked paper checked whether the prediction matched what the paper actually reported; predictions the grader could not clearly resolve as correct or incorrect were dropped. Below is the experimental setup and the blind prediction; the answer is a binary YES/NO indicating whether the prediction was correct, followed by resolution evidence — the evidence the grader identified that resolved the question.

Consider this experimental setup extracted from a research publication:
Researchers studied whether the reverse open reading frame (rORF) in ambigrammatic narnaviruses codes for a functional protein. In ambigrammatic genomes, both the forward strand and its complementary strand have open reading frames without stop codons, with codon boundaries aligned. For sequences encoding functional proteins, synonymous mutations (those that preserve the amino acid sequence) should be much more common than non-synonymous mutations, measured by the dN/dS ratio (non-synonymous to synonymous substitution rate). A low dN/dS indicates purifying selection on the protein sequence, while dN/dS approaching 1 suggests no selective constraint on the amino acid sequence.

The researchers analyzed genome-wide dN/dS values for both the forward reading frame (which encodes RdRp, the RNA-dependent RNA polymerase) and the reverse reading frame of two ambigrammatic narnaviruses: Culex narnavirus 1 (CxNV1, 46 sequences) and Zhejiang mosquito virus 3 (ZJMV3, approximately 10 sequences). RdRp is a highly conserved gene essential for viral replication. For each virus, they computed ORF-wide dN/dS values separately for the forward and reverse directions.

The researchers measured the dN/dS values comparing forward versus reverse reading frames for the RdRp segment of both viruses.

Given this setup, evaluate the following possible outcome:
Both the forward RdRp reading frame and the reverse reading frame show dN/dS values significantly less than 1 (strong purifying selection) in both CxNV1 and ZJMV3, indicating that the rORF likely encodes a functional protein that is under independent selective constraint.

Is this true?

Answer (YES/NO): NO